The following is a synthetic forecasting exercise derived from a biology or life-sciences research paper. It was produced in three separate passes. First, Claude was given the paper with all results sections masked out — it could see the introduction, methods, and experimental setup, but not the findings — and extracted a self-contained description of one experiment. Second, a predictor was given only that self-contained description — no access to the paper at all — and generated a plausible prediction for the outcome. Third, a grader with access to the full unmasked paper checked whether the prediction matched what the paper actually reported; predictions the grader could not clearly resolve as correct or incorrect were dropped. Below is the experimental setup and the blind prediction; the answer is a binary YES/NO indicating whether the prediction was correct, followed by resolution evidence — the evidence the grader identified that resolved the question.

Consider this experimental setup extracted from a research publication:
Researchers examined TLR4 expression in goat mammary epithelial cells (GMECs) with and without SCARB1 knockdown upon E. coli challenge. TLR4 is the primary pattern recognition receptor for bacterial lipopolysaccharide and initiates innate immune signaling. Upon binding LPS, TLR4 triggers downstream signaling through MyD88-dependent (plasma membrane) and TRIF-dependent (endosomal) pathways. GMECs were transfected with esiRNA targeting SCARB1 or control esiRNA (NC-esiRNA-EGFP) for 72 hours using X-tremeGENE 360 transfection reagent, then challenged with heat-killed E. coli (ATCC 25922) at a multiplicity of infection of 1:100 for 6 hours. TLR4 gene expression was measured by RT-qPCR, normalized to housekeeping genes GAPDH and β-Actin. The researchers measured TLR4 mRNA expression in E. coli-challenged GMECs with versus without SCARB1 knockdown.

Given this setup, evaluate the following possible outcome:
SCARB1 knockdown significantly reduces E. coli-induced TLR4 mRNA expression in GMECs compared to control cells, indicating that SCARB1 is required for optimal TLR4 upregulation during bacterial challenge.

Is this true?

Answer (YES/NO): YES